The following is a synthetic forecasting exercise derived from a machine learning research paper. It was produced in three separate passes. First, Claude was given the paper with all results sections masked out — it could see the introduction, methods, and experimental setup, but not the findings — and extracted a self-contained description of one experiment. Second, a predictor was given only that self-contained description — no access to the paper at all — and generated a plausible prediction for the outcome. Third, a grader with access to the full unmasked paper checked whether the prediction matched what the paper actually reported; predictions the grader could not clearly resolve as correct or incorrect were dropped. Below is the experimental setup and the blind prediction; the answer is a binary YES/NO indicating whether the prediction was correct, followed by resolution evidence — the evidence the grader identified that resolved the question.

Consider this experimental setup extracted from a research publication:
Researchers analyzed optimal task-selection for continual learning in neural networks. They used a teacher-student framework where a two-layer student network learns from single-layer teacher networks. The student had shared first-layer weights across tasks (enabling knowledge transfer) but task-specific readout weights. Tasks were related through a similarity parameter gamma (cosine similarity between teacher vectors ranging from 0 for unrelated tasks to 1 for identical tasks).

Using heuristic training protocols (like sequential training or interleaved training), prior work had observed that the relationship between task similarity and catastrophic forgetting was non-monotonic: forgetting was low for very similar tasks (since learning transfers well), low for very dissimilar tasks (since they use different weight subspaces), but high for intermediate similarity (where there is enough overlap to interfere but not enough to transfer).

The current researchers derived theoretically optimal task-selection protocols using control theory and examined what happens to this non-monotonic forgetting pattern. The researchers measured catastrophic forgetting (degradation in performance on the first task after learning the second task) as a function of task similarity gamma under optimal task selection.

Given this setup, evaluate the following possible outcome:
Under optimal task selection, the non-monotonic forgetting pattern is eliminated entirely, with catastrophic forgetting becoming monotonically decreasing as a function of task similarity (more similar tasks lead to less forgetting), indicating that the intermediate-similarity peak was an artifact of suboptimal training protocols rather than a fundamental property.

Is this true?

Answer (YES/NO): NO